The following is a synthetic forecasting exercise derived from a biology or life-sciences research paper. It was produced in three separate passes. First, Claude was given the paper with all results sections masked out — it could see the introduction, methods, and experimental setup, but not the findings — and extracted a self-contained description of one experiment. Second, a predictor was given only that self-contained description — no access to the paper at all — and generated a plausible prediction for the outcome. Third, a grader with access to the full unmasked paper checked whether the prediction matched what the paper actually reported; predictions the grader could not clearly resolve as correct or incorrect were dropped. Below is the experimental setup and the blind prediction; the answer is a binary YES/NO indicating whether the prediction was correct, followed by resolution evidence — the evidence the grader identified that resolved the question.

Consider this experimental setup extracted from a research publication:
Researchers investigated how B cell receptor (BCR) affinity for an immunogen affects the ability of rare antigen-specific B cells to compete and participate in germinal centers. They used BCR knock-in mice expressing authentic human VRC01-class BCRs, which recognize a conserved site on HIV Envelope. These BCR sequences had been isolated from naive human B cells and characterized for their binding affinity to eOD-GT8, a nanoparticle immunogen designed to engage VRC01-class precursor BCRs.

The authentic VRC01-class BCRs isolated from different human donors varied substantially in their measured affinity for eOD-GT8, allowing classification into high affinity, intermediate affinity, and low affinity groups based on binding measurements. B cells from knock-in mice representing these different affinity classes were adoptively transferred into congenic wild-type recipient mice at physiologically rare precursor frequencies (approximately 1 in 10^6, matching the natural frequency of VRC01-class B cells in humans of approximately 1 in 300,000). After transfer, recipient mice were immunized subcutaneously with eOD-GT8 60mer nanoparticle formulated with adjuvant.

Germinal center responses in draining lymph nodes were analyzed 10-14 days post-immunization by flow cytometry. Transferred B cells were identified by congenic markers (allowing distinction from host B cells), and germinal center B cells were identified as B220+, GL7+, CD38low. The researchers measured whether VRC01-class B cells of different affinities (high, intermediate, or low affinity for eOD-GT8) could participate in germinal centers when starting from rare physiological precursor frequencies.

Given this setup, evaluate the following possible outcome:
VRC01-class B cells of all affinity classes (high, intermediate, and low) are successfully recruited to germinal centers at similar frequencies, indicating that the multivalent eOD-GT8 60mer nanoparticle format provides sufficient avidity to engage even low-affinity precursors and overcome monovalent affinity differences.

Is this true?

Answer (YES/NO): NO